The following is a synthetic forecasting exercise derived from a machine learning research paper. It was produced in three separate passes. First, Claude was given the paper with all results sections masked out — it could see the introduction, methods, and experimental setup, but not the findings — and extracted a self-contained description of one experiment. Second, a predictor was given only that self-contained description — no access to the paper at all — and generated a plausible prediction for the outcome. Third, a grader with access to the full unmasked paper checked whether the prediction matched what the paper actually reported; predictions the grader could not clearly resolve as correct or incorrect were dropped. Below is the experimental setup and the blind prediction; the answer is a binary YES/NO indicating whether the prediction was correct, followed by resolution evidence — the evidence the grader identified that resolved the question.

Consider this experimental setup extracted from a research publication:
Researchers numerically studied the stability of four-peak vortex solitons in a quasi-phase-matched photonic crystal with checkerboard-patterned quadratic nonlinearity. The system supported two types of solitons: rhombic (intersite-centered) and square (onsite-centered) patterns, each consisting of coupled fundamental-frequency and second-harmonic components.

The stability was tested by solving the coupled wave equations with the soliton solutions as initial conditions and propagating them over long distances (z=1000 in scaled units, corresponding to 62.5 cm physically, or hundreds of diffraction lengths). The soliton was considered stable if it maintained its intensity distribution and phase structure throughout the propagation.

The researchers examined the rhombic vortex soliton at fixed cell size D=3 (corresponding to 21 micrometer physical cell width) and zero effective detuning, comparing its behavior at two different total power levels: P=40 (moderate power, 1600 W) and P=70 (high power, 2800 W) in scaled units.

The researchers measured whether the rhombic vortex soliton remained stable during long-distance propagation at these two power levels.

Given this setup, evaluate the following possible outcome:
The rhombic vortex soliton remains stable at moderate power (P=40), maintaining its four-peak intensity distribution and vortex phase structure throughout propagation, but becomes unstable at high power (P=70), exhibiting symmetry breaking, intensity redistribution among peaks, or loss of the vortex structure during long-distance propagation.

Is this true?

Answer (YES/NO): YES